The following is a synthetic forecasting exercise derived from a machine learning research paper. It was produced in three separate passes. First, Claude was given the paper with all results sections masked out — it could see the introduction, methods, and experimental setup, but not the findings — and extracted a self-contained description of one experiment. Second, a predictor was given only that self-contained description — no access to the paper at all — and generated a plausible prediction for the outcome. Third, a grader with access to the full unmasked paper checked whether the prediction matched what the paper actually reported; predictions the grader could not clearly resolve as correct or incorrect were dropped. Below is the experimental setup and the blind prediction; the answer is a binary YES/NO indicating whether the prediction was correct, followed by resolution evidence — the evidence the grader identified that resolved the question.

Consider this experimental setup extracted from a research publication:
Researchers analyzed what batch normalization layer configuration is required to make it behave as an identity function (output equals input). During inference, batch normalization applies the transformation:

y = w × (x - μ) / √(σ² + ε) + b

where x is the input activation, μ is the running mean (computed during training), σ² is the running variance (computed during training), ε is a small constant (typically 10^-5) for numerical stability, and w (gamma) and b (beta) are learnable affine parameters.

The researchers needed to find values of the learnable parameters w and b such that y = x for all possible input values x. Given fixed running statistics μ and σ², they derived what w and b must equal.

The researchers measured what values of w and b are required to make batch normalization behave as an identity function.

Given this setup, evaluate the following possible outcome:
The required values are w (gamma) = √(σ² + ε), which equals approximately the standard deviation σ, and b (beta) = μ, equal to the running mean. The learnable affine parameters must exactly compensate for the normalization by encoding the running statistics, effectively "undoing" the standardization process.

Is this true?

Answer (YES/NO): YES